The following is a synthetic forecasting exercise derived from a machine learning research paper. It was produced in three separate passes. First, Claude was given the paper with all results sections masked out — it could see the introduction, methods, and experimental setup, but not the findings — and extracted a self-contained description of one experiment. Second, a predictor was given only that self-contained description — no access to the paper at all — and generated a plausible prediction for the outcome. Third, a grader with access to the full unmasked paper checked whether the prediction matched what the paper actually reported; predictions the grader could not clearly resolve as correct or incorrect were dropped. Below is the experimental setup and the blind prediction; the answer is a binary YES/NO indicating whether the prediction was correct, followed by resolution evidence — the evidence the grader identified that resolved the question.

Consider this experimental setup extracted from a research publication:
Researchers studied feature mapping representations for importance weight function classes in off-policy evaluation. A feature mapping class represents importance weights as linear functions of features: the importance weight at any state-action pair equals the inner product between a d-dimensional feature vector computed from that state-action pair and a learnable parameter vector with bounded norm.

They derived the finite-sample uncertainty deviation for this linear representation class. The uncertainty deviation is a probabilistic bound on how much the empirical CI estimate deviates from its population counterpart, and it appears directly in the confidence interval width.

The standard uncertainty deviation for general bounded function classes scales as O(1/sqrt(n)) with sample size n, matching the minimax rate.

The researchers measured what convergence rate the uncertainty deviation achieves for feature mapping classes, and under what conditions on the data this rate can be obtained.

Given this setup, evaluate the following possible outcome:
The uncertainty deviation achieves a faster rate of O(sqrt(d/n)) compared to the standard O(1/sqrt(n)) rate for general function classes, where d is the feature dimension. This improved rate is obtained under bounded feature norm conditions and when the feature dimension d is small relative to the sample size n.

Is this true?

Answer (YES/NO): NO